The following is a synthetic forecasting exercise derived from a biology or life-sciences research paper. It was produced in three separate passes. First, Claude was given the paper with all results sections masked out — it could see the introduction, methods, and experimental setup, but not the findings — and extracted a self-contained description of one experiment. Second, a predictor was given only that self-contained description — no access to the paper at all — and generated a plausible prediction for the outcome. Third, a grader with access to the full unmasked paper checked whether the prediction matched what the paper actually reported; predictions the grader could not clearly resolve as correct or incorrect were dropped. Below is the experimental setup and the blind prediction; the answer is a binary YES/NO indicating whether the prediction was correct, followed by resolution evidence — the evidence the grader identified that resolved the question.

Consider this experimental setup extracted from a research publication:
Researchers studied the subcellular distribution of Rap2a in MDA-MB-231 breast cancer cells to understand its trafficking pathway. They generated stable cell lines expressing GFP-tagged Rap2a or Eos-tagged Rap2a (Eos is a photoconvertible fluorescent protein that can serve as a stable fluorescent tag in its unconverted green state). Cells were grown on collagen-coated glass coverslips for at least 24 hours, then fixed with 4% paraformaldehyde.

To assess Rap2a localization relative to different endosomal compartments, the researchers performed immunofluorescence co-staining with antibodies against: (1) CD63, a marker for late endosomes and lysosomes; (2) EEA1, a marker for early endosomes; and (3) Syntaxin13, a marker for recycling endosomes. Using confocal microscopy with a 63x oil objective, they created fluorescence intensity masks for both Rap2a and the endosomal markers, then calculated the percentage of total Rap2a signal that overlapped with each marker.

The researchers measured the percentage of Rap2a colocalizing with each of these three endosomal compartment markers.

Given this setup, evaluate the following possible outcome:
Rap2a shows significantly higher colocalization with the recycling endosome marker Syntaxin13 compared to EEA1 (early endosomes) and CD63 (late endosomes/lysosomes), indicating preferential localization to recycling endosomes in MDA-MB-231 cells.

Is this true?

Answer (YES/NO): NO